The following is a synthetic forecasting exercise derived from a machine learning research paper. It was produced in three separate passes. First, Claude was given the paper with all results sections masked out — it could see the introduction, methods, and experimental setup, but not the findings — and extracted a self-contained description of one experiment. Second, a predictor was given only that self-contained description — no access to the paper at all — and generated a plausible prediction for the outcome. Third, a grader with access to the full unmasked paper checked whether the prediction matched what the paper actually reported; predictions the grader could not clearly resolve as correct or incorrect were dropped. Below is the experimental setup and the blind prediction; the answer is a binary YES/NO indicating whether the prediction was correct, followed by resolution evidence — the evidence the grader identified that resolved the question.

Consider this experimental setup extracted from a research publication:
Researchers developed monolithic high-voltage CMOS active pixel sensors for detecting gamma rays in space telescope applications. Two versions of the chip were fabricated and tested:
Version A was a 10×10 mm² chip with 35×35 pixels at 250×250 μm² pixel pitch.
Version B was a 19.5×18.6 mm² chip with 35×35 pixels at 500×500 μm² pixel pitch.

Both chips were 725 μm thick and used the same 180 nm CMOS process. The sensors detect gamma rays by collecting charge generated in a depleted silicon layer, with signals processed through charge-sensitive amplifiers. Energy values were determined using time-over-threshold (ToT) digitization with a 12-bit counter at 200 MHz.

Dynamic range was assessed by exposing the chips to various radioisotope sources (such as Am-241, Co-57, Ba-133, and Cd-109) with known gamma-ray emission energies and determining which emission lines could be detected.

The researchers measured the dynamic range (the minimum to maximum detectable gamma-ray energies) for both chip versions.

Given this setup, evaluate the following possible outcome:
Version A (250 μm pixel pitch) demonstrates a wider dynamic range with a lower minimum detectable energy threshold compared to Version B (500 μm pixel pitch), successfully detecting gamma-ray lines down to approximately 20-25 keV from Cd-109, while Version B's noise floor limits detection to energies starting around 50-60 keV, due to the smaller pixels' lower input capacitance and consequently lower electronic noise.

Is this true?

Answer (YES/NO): NO